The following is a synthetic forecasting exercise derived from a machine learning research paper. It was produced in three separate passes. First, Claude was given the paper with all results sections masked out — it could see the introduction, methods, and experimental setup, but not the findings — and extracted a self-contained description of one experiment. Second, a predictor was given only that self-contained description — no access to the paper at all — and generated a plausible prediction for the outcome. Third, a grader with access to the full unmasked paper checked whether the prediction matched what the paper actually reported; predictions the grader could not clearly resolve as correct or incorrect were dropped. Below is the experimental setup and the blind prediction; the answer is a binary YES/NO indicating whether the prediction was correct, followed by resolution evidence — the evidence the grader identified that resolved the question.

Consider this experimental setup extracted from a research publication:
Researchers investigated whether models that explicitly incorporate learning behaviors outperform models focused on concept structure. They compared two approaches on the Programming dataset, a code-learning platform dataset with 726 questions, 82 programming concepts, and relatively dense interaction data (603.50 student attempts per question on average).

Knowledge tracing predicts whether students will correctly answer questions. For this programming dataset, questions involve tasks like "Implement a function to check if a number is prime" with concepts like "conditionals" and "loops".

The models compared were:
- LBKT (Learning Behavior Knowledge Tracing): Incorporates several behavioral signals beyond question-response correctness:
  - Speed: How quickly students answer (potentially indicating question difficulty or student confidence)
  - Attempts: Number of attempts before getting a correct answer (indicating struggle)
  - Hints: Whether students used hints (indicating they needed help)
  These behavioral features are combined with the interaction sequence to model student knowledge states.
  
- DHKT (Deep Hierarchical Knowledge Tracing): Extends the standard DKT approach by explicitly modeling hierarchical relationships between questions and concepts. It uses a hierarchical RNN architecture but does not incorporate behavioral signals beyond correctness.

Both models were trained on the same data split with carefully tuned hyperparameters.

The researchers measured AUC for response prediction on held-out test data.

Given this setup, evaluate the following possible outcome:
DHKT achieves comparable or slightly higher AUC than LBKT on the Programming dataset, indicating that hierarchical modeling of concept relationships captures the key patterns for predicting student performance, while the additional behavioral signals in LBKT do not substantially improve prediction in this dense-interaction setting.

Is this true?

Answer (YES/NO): NO